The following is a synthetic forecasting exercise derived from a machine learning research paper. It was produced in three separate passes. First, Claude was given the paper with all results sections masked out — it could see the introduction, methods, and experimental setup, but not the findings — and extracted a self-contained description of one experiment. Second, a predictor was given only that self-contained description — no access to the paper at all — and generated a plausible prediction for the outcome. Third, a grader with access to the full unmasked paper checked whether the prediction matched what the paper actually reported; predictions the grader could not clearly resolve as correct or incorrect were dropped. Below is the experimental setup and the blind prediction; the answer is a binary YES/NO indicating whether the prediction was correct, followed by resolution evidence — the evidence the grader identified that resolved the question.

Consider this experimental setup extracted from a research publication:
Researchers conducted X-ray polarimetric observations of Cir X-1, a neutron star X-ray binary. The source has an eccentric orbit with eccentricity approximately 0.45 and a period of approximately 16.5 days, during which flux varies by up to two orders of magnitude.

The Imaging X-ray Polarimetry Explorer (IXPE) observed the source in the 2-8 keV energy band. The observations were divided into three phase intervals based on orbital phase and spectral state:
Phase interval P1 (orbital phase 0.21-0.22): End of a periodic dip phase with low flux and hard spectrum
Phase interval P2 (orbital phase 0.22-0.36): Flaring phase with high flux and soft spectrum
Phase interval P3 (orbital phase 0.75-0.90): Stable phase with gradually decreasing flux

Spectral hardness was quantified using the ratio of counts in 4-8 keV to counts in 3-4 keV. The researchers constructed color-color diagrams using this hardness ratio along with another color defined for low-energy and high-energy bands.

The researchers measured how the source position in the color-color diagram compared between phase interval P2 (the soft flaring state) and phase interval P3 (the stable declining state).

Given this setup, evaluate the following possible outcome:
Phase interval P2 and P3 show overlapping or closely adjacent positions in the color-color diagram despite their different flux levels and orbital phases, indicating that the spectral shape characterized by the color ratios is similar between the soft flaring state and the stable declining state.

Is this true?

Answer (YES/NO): YES